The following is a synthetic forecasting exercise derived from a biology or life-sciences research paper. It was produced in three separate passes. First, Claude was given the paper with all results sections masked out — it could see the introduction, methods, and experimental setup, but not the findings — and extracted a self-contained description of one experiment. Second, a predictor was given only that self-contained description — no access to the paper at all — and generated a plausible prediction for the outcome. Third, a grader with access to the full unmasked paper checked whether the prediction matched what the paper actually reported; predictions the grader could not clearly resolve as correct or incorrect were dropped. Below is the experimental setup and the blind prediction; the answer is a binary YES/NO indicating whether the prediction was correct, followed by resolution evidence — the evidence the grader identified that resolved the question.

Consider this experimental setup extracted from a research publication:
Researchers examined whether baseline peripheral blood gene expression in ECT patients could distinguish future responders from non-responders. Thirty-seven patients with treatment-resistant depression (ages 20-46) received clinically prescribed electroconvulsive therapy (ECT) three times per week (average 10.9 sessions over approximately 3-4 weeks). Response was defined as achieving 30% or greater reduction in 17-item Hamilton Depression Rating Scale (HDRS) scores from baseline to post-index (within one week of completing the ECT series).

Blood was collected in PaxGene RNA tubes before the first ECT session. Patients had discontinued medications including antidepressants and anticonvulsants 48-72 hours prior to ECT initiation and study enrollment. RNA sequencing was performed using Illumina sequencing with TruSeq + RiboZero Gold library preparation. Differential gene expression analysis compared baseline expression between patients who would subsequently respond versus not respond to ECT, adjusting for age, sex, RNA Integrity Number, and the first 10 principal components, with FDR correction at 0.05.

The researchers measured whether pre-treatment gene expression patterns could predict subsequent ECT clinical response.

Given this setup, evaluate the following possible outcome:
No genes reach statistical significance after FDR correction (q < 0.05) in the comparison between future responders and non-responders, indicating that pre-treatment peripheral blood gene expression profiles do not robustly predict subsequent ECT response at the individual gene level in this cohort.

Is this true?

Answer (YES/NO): YES